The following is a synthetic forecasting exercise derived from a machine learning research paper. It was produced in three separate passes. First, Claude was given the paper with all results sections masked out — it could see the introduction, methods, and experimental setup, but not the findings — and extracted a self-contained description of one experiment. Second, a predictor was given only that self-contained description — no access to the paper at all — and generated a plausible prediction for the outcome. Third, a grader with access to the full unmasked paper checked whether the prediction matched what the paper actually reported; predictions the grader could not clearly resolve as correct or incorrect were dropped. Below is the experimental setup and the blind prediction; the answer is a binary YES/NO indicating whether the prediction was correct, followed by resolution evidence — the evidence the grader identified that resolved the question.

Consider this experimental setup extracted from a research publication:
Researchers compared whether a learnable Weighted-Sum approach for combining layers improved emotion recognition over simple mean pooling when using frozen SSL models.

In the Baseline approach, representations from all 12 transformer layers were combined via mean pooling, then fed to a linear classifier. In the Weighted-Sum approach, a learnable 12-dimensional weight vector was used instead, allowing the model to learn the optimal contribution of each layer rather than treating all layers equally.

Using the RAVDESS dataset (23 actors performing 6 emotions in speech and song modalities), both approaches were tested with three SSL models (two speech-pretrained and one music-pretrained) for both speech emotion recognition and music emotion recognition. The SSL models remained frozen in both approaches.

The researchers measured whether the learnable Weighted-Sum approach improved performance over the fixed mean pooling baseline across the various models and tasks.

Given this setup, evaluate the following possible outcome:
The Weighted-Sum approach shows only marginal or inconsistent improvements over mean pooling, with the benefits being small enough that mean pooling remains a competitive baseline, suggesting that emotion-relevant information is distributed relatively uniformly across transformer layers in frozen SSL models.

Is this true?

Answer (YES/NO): NO